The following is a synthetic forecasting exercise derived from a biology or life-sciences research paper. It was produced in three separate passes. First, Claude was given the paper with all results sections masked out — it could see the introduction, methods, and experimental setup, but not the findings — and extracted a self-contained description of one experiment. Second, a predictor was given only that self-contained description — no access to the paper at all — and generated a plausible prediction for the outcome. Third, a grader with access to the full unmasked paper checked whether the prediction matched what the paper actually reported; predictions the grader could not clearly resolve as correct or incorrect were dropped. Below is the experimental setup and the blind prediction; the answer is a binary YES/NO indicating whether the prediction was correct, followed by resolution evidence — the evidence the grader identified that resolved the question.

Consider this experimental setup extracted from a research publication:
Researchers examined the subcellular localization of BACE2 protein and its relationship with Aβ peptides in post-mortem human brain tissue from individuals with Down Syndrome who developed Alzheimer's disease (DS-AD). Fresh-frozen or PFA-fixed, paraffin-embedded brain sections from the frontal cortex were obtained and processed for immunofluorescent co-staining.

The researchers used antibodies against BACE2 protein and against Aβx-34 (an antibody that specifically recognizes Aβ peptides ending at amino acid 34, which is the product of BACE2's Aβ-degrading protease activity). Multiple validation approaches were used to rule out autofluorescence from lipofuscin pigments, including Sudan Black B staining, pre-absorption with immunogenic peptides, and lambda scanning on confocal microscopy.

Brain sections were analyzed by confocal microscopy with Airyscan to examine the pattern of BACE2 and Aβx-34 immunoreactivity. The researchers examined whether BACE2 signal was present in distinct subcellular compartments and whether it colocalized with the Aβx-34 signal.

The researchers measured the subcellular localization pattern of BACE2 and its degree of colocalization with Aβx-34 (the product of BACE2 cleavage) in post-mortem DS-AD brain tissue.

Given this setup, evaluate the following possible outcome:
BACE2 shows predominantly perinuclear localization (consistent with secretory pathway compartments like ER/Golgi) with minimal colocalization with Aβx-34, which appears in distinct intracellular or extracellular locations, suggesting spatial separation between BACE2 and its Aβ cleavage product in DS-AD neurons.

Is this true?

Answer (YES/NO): NO